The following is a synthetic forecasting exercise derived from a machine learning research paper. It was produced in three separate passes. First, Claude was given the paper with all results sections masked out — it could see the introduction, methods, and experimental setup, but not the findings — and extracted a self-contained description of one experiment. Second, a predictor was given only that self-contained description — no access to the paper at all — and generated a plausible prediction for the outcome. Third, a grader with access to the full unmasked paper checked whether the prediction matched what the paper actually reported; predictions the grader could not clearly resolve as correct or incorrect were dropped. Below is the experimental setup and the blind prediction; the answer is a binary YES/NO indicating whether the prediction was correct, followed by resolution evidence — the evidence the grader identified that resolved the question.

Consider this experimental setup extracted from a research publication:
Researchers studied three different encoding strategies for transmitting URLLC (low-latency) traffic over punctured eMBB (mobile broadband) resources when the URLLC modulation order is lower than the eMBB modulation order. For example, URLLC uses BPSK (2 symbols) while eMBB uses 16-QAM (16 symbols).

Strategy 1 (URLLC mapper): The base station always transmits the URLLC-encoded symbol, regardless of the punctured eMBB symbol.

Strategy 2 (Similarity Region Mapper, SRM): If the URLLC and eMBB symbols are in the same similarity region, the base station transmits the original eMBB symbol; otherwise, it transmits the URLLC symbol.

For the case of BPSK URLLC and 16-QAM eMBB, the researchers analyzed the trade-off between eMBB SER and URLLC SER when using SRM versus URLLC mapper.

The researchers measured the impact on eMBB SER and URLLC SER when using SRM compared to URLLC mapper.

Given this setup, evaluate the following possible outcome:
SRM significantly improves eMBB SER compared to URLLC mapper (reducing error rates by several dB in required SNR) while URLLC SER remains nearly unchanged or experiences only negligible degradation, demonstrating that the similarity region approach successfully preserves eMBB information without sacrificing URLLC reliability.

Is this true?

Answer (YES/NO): NO